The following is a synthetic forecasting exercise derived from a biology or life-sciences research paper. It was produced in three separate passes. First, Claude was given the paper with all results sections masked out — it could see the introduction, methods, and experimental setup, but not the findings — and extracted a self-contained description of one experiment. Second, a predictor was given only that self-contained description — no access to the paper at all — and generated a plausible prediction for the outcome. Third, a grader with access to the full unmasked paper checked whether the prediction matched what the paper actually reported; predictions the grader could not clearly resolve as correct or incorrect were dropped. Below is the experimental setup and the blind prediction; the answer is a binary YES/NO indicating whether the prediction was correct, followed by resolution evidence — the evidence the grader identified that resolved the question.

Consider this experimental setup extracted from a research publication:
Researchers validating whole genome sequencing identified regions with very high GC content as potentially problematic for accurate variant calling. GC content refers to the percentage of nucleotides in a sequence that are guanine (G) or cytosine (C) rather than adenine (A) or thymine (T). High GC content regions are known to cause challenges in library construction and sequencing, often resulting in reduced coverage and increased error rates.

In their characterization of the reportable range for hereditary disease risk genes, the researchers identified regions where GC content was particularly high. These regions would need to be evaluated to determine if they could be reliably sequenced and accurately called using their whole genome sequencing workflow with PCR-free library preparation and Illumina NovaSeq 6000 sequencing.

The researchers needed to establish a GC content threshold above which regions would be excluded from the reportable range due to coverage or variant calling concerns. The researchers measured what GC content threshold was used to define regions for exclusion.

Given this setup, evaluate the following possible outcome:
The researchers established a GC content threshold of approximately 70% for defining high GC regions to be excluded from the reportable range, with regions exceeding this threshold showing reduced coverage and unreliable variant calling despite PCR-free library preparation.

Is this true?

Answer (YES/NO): NO